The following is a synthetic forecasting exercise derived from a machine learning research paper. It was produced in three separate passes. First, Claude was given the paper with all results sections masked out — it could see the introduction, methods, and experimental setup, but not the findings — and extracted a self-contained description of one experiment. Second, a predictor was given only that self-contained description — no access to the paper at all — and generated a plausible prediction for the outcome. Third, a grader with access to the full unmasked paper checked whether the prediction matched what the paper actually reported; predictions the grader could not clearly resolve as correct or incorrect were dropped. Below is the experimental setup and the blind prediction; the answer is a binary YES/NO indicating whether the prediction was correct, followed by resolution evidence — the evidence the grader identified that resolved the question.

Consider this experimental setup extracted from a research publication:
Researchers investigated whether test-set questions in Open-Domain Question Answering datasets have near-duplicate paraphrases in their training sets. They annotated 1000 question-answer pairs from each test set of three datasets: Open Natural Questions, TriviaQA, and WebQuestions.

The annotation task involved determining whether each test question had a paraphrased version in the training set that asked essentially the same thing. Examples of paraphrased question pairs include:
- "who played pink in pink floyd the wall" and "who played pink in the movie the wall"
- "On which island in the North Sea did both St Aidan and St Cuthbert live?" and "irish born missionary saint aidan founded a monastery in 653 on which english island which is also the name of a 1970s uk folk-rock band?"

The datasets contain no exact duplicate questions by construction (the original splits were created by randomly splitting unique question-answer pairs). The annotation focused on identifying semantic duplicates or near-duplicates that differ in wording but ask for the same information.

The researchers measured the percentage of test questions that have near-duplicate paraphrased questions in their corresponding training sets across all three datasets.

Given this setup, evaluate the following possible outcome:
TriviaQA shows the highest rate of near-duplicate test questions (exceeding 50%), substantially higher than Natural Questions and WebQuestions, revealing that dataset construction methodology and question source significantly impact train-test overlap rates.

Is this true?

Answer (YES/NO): NO